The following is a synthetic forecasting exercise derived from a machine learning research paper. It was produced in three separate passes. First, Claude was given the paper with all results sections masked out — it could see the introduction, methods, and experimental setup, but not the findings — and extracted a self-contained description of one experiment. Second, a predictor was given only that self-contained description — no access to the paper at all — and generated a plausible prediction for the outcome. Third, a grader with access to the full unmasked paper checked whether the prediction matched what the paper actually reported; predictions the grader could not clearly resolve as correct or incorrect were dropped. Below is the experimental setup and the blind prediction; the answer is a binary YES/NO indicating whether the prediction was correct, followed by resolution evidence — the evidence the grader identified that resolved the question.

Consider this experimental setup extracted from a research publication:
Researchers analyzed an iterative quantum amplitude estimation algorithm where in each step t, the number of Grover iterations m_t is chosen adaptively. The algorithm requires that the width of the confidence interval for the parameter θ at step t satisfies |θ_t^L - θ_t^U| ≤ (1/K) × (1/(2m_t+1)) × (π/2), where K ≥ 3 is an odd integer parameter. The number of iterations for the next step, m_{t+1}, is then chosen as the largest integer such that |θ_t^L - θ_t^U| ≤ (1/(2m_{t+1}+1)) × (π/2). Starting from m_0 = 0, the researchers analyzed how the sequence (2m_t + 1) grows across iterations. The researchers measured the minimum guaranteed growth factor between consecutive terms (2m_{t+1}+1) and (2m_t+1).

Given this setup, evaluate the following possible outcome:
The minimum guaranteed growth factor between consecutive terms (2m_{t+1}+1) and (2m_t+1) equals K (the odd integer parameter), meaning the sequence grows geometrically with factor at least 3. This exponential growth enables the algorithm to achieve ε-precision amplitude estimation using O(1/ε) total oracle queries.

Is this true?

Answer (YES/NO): YES